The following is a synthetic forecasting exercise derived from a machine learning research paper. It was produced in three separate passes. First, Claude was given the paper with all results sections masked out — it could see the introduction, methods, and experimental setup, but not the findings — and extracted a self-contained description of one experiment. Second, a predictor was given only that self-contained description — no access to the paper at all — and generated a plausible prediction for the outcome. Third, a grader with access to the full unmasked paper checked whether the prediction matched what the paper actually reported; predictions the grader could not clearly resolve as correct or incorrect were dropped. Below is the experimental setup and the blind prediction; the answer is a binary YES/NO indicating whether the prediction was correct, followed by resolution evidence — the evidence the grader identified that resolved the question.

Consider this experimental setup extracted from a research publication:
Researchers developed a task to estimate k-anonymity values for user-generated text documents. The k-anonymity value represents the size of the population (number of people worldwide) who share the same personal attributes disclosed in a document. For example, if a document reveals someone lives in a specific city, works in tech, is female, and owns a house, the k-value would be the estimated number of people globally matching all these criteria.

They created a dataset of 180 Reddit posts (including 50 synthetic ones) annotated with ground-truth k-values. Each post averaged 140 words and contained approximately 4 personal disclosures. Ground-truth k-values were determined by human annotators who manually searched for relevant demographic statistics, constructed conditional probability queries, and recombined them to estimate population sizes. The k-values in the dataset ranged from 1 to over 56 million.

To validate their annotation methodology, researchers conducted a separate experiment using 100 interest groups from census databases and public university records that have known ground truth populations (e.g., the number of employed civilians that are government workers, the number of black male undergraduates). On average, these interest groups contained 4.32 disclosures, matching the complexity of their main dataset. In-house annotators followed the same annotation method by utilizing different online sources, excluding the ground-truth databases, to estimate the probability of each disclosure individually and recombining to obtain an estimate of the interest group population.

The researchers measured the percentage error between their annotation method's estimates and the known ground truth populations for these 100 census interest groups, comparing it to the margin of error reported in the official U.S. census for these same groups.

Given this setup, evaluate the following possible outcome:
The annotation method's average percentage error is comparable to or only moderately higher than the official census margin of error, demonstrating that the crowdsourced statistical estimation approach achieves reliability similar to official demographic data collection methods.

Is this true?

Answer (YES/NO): NO